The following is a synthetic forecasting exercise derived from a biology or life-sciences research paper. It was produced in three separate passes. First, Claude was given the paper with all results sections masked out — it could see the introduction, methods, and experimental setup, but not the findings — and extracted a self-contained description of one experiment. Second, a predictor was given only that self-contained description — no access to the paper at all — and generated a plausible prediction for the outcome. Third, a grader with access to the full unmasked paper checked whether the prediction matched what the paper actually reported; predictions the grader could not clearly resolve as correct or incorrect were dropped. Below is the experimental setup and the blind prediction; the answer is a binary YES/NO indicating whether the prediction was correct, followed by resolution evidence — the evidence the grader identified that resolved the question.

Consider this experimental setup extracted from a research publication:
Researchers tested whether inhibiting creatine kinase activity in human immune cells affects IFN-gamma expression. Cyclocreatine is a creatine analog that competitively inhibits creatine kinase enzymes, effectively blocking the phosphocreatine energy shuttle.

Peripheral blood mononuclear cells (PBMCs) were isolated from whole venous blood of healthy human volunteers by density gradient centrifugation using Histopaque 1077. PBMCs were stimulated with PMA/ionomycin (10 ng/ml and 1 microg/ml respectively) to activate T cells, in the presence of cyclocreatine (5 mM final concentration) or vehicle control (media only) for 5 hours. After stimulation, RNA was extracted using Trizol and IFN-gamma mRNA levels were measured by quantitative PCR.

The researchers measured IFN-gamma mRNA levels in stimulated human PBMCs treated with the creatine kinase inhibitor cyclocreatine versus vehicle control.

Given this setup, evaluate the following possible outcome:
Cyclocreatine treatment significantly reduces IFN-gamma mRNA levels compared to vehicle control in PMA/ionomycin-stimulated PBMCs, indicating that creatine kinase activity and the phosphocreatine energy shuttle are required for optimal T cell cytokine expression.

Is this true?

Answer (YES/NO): YES